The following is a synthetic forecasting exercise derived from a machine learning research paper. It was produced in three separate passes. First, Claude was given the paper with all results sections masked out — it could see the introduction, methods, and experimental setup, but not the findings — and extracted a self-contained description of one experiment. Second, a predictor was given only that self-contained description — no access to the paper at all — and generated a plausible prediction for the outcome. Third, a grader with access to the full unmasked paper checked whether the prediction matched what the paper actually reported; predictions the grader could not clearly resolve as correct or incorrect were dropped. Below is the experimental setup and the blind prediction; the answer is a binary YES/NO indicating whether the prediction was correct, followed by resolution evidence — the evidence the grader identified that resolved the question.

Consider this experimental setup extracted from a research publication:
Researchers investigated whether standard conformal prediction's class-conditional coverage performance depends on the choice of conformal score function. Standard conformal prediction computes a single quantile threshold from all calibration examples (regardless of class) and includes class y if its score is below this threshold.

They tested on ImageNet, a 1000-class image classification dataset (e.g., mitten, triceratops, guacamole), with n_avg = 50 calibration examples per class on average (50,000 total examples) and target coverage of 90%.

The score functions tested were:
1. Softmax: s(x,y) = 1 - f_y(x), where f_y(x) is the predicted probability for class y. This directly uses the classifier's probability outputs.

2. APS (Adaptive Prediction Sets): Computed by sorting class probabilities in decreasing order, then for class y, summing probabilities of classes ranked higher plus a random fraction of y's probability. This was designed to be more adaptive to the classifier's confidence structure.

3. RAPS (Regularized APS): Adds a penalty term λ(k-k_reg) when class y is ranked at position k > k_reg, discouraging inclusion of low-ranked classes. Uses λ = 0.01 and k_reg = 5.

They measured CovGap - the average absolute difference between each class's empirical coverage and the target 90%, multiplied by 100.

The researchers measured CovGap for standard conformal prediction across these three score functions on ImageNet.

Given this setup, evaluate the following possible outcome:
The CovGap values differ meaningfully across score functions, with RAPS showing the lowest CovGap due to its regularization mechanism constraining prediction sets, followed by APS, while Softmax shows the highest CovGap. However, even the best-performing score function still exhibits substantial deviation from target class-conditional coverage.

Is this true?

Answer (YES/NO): NO